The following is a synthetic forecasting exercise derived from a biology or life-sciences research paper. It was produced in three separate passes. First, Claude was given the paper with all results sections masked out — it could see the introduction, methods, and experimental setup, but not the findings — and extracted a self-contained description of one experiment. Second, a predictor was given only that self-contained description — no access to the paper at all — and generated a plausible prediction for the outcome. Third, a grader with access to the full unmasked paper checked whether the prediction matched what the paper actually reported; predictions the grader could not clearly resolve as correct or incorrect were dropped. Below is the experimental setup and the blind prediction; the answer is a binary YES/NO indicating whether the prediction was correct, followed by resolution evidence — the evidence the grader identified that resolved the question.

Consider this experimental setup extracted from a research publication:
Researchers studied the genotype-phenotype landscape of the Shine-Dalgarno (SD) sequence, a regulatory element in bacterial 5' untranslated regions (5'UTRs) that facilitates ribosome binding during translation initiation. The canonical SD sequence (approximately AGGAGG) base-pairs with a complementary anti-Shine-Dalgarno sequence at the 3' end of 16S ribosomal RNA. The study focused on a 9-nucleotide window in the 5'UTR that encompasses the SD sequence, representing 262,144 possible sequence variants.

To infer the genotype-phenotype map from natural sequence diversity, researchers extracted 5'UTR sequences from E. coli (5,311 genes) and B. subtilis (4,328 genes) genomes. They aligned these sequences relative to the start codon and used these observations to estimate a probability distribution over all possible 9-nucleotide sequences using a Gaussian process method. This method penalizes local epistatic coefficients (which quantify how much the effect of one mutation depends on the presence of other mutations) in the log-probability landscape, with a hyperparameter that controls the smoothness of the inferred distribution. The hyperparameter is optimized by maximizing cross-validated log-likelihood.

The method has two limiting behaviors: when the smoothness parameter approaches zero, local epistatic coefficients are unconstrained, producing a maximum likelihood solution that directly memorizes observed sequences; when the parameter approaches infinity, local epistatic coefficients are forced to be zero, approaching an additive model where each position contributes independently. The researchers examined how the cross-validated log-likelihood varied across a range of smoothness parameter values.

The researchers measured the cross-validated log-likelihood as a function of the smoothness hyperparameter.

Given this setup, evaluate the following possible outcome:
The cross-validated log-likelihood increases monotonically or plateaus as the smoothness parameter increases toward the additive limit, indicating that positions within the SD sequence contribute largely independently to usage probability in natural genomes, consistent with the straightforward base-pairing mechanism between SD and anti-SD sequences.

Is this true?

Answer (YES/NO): NO